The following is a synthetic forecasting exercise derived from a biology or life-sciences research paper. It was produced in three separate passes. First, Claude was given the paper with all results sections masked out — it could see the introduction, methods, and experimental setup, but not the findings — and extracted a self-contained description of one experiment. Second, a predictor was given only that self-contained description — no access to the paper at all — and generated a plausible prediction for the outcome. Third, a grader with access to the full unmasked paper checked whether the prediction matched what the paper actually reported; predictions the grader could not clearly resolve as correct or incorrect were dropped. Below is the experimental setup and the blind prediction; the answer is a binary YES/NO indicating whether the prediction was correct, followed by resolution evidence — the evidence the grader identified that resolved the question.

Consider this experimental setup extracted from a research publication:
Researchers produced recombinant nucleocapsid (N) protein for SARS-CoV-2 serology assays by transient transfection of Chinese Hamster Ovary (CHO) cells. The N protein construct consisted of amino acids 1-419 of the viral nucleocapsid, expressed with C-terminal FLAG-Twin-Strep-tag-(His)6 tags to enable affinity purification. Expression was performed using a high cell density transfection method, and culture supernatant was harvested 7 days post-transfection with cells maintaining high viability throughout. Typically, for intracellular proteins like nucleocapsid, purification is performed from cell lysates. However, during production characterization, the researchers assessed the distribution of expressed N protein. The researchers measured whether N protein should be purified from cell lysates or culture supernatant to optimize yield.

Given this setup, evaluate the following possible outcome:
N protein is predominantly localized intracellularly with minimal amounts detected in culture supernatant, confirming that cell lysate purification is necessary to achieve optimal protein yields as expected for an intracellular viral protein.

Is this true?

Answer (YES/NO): NO